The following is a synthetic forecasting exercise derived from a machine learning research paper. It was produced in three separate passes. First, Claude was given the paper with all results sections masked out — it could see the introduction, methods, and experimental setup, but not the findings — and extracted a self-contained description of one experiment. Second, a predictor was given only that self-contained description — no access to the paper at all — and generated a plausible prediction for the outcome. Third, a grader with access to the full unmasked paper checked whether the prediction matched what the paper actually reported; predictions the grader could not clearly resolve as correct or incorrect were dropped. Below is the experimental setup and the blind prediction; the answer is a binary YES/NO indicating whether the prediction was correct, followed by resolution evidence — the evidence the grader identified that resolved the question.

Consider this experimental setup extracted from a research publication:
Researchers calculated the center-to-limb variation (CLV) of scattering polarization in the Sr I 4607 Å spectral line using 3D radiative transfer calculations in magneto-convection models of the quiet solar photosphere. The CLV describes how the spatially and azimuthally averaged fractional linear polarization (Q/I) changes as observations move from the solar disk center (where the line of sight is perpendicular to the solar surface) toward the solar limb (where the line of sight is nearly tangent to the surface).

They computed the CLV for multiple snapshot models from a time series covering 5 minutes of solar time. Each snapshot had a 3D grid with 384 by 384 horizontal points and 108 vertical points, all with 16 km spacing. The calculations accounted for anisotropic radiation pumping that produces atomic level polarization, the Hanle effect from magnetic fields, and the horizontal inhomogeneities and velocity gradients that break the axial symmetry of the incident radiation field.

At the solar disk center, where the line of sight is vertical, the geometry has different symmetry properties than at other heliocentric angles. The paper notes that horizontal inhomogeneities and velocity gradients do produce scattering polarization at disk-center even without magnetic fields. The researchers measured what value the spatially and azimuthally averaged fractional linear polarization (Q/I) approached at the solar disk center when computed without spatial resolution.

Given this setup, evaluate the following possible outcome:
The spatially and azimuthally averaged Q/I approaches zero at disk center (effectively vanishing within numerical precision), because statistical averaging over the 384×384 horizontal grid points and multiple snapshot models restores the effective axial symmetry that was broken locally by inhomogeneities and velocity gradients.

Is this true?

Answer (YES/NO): YES